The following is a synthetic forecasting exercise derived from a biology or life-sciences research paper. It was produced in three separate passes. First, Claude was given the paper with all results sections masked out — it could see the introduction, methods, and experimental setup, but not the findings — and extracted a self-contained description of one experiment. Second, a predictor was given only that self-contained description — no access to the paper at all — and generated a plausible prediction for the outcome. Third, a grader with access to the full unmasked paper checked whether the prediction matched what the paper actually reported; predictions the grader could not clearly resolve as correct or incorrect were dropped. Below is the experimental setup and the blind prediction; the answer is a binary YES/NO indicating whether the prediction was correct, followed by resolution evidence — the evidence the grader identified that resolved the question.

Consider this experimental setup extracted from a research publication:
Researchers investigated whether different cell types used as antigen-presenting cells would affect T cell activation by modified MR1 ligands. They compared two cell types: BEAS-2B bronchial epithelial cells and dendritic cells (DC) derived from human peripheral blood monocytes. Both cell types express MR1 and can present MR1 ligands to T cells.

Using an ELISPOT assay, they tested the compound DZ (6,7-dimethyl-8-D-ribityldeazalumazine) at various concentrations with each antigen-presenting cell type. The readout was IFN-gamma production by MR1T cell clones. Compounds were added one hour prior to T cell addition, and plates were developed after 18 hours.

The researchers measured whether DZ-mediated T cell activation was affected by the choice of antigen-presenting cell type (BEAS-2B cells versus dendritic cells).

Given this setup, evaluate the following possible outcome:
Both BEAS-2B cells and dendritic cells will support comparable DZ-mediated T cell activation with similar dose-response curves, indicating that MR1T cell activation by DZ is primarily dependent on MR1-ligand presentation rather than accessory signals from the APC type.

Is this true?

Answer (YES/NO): NO